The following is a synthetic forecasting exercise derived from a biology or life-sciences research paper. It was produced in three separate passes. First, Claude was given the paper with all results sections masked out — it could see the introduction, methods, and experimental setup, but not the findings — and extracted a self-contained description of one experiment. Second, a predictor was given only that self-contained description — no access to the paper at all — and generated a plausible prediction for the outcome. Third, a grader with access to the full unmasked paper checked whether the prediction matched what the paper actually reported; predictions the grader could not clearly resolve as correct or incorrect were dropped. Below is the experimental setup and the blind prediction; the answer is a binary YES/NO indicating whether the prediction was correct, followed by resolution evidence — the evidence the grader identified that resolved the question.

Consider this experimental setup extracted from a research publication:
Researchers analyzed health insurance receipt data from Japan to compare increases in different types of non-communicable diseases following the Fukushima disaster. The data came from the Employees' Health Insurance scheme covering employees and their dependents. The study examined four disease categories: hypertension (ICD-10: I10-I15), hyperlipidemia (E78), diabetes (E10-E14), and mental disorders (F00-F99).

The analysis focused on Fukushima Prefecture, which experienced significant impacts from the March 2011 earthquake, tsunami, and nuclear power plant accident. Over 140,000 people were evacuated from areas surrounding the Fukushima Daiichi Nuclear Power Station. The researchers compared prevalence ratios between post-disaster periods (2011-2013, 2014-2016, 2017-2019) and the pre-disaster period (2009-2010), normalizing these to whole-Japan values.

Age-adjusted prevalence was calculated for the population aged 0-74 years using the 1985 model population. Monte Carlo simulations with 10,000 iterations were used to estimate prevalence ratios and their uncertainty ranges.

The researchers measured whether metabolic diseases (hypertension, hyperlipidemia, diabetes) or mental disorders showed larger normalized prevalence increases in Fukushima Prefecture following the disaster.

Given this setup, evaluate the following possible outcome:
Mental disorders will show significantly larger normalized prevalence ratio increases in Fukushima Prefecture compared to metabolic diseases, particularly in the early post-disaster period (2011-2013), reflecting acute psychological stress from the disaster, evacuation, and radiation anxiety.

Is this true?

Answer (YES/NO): NO